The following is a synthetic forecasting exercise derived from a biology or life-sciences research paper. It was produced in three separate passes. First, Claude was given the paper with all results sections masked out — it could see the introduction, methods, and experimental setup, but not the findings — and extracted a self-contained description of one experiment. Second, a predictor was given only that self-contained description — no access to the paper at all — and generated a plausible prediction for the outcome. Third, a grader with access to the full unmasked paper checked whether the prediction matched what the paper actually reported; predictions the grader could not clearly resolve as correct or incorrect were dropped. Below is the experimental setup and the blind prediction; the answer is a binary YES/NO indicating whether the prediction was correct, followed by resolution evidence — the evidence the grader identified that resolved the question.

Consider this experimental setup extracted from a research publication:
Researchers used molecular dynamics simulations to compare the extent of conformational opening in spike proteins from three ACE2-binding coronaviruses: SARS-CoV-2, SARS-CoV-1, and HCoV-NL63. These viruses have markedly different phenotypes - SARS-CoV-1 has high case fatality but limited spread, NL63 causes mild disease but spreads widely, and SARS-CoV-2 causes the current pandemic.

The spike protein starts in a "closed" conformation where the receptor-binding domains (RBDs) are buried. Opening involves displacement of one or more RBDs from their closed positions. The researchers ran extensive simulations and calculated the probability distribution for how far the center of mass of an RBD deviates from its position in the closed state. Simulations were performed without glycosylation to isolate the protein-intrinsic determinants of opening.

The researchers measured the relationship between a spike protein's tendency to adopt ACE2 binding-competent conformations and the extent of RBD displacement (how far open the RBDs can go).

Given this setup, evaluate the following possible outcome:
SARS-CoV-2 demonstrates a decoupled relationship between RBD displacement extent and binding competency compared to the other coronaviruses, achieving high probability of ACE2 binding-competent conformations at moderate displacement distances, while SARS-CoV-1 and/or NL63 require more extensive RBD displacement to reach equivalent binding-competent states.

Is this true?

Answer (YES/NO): NO